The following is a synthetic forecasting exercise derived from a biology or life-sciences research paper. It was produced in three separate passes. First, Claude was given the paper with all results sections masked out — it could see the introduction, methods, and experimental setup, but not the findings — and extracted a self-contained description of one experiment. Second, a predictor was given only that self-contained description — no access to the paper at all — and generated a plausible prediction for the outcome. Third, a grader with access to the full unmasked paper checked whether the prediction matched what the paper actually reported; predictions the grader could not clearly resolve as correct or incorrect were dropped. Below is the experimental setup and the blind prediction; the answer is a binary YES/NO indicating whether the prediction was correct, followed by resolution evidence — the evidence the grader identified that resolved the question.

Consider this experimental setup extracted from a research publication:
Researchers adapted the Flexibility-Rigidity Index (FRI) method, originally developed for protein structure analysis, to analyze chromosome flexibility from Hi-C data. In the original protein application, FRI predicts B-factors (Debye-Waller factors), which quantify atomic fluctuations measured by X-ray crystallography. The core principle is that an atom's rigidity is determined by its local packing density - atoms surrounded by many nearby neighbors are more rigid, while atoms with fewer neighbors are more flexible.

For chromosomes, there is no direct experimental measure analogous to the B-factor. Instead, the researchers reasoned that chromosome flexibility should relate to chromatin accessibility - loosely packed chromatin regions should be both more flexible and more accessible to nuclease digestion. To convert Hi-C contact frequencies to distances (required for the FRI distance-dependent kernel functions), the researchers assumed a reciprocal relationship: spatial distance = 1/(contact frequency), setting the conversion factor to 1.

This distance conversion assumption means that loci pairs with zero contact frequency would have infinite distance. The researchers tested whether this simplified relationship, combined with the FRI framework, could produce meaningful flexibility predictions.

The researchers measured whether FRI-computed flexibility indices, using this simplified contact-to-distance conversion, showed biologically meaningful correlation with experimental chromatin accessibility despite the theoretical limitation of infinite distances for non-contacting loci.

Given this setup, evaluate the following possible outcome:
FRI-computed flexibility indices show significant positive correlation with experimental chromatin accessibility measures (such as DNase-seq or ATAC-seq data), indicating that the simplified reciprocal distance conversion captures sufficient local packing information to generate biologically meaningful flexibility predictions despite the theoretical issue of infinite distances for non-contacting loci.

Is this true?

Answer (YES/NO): YES